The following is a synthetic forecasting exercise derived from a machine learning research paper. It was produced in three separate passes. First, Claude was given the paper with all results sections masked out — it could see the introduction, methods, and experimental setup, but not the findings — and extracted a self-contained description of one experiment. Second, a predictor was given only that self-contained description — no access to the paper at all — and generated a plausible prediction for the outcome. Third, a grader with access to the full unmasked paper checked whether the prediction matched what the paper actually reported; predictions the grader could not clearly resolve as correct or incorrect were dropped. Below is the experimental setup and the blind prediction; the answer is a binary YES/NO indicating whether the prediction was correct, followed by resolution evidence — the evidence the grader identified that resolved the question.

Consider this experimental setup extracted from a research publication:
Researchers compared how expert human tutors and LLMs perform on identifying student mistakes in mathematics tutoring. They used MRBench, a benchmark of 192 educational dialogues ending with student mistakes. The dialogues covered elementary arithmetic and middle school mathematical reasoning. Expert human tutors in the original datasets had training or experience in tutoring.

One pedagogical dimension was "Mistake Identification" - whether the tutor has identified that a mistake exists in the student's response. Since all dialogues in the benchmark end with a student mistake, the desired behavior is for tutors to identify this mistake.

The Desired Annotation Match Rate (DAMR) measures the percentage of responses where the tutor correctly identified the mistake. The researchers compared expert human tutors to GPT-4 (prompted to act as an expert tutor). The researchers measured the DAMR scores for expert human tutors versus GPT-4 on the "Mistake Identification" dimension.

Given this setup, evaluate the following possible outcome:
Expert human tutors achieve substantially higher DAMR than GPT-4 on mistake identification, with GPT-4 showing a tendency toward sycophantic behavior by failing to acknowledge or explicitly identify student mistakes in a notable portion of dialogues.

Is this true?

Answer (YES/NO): NO